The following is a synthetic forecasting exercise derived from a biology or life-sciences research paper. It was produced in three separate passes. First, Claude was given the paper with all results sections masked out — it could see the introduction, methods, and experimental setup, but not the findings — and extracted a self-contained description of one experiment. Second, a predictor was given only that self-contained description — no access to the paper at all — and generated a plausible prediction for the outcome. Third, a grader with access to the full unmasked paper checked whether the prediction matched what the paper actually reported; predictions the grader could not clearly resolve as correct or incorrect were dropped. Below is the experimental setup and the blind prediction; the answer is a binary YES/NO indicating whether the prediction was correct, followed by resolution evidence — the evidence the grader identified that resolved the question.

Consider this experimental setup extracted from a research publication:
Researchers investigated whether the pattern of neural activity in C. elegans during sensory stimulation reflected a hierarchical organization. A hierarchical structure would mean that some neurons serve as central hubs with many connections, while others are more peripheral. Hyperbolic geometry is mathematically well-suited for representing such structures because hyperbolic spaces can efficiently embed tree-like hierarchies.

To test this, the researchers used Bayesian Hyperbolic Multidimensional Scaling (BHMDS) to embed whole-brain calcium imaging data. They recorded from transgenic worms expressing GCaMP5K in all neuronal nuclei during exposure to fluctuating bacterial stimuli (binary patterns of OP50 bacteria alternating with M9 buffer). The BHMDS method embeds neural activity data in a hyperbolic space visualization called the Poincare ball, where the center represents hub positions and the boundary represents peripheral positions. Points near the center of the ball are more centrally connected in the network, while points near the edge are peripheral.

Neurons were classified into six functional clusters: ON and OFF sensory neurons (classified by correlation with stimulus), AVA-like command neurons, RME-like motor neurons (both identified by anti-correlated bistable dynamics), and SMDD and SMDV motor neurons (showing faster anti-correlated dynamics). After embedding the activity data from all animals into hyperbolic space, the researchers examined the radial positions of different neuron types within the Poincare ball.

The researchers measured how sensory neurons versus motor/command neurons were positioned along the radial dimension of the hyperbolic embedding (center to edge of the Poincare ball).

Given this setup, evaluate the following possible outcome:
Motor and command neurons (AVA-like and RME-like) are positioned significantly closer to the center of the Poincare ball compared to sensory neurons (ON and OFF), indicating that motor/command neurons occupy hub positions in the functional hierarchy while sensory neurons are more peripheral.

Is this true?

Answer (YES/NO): YES